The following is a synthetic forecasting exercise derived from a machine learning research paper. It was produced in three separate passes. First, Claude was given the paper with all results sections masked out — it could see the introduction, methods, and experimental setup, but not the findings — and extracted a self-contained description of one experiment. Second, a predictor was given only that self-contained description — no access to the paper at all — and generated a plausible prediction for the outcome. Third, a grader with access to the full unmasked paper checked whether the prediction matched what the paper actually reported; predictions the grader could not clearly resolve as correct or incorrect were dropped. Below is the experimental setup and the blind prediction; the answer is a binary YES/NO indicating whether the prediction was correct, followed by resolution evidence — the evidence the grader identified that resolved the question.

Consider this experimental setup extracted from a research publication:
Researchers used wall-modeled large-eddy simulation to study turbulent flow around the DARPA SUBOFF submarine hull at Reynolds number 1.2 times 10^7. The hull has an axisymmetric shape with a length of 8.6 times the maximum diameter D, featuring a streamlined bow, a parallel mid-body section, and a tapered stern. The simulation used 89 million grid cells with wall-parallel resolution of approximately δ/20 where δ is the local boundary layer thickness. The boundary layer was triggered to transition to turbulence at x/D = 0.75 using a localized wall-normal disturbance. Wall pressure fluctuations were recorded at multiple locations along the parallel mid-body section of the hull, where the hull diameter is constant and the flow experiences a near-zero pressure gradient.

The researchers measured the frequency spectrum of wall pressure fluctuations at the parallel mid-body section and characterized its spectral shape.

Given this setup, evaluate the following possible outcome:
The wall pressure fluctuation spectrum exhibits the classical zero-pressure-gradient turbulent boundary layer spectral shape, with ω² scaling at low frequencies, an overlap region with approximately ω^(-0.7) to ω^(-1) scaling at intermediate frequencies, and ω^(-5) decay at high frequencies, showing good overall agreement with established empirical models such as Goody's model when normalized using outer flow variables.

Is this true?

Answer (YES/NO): NO